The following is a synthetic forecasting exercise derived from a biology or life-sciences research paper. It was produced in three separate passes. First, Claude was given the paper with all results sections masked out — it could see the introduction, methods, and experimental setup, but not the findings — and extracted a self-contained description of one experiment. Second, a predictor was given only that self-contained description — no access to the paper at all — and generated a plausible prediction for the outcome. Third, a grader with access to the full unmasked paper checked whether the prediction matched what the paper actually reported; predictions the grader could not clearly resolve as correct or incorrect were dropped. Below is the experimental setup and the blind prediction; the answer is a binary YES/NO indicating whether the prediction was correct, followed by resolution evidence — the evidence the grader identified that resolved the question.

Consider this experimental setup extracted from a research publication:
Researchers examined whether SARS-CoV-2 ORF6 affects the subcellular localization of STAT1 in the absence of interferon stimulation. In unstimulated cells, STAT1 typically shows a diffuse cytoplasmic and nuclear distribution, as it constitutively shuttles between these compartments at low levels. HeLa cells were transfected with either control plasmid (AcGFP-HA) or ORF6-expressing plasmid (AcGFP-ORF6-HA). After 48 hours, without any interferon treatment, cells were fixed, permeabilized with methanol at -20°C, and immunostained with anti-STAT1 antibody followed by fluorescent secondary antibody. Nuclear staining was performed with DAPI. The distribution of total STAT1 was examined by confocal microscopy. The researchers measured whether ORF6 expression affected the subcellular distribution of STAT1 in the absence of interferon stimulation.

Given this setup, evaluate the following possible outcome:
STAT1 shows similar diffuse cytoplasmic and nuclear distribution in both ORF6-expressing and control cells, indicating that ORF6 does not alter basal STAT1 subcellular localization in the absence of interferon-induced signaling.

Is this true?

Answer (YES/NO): NO